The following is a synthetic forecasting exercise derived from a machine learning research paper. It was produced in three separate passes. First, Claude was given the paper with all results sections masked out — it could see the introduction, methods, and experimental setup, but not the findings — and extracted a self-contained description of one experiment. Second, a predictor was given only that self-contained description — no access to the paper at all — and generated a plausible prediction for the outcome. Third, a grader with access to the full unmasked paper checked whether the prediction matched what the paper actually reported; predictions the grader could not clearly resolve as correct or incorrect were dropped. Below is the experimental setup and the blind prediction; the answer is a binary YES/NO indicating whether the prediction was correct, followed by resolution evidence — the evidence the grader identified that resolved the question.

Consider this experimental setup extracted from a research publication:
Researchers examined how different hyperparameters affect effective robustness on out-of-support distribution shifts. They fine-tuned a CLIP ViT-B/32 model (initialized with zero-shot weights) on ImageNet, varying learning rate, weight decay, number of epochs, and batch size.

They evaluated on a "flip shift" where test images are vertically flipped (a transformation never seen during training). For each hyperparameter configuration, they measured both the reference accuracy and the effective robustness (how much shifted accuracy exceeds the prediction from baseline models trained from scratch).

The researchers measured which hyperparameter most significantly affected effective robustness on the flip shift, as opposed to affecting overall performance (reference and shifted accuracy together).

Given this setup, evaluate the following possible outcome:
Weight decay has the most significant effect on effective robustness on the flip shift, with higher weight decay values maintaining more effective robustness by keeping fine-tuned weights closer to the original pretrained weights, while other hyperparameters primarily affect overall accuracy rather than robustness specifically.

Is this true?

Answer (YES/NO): NO